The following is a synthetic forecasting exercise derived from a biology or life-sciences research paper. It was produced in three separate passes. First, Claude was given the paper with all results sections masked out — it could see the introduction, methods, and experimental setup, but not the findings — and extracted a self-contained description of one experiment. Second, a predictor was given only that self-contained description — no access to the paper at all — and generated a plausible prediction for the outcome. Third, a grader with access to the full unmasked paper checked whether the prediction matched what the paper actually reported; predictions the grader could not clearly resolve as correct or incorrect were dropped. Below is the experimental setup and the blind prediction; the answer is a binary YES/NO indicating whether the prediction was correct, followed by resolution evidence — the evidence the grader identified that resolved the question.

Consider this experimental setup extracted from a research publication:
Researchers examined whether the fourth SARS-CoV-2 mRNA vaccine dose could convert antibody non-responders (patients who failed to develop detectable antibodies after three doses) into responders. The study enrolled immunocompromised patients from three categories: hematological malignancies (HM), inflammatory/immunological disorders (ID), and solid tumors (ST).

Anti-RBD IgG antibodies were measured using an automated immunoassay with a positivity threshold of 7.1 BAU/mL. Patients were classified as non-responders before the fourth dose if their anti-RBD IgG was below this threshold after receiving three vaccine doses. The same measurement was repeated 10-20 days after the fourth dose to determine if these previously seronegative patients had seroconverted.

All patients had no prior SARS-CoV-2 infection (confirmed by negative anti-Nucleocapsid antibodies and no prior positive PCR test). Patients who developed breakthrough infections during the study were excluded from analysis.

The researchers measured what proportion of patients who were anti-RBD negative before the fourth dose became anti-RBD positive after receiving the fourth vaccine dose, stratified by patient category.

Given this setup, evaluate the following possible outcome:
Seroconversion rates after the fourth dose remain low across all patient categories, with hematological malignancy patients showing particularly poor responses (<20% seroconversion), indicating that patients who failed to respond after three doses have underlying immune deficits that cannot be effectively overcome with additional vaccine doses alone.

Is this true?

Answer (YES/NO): NO